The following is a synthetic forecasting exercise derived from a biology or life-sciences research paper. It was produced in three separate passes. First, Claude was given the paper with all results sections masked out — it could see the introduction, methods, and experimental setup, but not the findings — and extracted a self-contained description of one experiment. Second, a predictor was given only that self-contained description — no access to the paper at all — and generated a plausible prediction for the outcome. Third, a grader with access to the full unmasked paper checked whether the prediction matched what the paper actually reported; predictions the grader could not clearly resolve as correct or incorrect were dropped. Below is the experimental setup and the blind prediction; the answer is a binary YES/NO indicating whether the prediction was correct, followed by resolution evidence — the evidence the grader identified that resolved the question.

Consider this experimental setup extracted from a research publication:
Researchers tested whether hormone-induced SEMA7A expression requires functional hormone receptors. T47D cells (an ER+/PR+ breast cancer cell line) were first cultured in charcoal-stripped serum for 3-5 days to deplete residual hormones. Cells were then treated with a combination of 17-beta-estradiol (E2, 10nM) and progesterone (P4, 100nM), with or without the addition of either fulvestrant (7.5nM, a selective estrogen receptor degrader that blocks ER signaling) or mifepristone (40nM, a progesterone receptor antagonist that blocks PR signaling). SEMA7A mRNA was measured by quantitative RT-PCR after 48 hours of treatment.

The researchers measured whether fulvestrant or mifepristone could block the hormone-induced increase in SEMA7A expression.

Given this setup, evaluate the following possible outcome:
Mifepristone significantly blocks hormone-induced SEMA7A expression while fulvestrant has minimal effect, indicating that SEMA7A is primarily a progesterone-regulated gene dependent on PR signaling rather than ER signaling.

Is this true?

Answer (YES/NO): NO